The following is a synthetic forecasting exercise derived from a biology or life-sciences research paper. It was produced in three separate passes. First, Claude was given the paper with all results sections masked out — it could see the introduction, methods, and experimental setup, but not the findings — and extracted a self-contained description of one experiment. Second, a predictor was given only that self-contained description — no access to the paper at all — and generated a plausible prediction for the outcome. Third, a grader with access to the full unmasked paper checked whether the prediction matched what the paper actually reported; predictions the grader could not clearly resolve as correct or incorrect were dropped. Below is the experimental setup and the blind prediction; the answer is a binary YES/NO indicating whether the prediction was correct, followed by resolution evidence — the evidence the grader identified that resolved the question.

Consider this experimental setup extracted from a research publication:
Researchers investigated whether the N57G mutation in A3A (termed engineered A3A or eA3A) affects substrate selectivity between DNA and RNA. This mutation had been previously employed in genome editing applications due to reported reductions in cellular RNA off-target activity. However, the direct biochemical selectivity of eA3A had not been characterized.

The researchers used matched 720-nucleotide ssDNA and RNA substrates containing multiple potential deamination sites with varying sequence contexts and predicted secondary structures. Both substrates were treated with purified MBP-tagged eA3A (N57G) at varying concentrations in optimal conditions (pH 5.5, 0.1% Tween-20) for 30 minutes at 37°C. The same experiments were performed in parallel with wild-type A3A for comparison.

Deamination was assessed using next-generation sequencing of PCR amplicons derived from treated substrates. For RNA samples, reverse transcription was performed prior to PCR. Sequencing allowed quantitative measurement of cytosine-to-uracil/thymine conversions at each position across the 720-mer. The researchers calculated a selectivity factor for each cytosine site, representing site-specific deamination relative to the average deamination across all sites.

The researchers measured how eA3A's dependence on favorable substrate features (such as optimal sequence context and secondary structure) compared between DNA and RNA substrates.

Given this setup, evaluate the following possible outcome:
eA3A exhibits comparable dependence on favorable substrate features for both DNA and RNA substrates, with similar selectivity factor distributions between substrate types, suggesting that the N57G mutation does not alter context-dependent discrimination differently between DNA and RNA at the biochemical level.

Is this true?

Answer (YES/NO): NO